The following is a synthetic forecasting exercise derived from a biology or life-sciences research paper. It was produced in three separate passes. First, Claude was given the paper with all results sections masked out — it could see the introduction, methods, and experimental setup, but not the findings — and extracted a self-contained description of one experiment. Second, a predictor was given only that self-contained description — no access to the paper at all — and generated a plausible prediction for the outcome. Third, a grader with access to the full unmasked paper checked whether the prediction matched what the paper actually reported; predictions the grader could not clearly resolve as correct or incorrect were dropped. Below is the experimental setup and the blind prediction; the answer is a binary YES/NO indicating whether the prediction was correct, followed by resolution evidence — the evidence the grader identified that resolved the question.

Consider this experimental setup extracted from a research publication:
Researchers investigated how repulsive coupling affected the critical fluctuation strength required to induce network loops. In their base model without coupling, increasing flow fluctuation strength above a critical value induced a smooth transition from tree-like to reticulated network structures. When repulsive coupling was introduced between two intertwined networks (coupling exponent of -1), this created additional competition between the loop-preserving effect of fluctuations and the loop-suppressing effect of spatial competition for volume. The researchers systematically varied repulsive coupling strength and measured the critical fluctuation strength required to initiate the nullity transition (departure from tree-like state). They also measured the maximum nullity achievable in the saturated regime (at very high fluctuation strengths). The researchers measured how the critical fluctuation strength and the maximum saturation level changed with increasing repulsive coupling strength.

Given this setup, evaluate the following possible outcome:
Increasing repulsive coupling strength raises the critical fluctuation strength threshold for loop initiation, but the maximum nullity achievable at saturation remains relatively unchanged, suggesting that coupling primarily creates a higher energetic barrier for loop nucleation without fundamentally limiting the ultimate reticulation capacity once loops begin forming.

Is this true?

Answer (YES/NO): NO